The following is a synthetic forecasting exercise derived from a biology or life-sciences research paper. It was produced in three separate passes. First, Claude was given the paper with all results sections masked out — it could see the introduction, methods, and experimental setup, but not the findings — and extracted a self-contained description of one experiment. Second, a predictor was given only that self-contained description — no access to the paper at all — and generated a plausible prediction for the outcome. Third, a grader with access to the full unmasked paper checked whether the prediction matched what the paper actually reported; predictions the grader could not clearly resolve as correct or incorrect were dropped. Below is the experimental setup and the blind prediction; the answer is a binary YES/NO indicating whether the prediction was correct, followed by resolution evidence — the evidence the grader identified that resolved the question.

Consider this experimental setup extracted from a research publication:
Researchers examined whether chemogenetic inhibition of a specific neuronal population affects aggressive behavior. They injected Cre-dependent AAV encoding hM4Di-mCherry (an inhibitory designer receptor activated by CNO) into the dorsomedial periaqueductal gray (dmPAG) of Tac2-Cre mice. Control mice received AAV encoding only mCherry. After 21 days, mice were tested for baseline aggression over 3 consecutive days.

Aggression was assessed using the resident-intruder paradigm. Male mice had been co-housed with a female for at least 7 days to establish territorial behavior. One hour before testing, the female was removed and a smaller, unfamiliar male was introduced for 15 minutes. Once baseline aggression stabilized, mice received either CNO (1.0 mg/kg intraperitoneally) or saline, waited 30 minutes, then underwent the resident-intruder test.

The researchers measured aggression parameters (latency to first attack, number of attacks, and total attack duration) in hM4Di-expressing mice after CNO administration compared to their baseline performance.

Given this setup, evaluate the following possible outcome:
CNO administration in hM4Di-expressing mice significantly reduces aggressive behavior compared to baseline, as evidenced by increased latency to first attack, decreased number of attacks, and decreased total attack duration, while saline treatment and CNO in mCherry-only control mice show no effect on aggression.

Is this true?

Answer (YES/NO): YES